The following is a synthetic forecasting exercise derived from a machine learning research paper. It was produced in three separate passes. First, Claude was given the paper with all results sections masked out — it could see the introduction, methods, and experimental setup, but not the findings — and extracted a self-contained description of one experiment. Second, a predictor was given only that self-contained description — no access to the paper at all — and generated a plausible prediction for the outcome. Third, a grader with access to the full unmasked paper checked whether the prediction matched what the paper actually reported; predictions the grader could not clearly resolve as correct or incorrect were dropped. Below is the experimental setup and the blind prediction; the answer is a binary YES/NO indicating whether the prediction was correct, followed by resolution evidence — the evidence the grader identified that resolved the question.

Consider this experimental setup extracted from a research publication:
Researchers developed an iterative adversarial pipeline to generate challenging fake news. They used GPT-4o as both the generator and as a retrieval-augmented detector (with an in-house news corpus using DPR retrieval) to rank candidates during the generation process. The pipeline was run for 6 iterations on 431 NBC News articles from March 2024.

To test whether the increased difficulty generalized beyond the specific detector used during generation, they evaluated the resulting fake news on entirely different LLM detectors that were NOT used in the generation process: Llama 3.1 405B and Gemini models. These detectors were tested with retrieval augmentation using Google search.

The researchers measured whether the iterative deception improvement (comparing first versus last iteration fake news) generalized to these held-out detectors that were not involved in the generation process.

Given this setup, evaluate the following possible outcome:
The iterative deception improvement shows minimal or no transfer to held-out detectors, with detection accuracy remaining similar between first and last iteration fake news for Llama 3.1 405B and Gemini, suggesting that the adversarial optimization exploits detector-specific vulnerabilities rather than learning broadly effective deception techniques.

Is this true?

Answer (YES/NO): NO